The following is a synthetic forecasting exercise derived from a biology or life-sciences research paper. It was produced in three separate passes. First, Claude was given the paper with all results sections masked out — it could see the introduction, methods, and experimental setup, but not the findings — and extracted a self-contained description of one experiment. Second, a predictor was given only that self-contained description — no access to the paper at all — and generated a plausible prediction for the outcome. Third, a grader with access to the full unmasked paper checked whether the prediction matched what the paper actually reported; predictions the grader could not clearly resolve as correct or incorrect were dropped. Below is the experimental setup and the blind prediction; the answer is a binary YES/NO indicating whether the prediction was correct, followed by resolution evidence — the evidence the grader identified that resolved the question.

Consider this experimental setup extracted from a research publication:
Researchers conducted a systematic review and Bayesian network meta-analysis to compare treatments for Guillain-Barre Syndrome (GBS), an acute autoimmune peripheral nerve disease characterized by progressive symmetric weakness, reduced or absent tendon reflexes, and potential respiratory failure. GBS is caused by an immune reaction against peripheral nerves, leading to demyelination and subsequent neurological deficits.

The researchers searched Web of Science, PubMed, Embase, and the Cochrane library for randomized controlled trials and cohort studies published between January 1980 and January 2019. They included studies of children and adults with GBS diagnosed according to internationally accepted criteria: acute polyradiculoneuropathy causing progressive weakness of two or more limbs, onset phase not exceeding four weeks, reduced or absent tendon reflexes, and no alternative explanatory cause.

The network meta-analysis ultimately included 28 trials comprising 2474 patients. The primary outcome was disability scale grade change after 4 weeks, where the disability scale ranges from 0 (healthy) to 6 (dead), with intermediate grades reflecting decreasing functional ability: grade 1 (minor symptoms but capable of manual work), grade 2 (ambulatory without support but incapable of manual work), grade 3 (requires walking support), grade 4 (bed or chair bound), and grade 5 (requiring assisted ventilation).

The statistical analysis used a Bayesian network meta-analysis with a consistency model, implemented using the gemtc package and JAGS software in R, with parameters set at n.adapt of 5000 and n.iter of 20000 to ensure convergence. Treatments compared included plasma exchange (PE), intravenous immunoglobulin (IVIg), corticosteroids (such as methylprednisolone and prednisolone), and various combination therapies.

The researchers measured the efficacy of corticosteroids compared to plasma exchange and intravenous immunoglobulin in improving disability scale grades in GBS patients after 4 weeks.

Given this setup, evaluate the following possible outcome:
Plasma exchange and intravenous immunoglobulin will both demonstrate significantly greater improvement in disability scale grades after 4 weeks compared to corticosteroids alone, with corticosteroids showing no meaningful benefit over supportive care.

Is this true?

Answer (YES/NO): YES